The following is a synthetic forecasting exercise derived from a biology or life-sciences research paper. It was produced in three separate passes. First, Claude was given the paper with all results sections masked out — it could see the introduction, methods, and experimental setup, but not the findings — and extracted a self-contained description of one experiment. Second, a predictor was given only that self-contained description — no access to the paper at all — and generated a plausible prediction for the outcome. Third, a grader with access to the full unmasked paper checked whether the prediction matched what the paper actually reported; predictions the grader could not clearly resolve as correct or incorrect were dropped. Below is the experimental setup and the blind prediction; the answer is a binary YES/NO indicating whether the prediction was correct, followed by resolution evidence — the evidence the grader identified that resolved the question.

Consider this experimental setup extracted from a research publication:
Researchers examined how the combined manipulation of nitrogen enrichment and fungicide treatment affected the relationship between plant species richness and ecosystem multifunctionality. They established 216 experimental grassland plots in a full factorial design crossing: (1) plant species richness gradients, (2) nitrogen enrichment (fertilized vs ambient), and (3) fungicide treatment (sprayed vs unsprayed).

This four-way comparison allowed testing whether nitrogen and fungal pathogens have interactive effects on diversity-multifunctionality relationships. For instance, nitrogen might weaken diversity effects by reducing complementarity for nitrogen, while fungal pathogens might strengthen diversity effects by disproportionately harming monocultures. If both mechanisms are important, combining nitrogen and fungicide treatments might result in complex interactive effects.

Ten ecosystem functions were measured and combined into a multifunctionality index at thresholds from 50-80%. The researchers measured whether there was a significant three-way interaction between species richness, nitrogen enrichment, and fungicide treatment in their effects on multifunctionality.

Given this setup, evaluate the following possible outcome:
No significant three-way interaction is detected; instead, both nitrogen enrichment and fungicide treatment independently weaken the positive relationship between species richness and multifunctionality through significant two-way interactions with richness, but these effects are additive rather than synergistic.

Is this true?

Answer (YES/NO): NO